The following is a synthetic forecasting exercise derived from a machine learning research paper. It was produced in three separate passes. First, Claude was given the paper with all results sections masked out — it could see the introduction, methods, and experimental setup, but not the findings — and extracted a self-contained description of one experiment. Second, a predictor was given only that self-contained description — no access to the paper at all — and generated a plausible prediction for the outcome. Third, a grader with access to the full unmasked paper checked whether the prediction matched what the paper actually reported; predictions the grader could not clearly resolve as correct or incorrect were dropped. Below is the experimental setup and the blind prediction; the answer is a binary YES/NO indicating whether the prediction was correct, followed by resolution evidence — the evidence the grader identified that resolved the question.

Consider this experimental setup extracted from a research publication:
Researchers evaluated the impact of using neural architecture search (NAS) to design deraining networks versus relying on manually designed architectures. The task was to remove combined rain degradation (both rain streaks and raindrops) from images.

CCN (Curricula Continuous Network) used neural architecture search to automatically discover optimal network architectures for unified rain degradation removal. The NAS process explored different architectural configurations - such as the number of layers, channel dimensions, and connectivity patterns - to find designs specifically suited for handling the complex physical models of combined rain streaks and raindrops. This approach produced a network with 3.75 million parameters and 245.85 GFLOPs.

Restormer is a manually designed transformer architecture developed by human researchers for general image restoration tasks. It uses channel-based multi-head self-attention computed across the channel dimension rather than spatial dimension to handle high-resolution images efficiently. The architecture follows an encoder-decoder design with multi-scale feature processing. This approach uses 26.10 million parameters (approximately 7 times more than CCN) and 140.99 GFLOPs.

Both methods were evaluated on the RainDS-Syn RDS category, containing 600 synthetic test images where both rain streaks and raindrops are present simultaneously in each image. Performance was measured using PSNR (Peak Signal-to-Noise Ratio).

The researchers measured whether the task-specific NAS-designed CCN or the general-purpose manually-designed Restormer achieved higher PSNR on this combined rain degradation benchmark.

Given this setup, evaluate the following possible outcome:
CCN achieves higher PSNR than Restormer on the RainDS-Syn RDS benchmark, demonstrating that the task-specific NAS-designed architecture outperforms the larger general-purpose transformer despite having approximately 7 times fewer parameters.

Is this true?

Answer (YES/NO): NO